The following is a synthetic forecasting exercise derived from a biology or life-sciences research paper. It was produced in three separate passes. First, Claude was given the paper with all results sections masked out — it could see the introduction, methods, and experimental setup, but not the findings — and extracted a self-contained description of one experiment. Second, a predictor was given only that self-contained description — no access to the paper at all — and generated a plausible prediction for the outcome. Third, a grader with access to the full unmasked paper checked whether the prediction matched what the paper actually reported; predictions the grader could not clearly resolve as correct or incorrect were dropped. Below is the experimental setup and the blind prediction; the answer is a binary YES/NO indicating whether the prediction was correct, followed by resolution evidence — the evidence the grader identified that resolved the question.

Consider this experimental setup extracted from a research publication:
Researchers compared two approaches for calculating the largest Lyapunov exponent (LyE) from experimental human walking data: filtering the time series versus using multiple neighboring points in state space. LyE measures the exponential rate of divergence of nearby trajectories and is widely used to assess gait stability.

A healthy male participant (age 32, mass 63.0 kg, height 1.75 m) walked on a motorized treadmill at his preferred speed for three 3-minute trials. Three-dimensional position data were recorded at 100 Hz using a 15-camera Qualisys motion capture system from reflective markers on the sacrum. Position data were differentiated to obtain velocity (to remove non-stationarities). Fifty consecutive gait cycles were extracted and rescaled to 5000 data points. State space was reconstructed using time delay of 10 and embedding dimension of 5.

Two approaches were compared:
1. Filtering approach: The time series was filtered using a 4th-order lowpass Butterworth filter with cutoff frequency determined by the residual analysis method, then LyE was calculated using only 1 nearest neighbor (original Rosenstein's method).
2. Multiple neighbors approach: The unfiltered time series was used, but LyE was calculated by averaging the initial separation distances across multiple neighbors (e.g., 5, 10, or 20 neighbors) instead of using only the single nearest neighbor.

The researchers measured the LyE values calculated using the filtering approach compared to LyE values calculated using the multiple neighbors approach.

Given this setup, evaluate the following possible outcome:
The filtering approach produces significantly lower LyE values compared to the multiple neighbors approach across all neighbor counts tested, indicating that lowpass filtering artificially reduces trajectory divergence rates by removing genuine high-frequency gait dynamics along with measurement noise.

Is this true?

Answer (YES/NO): NO